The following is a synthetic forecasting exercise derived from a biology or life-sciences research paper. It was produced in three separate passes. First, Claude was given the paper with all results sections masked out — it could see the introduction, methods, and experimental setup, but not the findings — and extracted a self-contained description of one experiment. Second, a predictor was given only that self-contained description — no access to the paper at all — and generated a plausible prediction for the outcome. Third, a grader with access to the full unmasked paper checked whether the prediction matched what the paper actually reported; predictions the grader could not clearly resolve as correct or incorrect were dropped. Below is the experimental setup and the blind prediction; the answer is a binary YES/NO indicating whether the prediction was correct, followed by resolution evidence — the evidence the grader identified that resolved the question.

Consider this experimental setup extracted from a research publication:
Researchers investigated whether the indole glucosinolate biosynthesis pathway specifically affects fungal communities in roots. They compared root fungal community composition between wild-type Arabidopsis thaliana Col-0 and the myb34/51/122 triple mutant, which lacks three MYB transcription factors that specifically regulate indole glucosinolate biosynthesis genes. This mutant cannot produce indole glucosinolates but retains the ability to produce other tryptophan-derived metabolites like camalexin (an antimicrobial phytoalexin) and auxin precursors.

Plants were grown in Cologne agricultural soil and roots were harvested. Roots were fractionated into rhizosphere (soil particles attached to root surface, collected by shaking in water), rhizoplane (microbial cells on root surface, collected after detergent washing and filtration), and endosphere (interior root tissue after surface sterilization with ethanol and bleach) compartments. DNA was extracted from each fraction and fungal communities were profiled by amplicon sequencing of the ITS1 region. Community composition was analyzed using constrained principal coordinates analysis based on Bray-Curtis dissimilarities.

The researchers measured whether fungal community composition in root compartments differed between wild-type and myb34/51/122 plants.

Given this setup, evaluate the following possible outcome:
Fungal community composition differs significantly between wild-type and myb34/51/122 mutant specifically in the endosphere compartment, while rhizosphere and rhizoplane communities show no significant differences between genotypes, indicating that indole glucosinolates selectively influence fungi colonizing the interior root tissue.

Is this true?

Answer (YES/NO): NO